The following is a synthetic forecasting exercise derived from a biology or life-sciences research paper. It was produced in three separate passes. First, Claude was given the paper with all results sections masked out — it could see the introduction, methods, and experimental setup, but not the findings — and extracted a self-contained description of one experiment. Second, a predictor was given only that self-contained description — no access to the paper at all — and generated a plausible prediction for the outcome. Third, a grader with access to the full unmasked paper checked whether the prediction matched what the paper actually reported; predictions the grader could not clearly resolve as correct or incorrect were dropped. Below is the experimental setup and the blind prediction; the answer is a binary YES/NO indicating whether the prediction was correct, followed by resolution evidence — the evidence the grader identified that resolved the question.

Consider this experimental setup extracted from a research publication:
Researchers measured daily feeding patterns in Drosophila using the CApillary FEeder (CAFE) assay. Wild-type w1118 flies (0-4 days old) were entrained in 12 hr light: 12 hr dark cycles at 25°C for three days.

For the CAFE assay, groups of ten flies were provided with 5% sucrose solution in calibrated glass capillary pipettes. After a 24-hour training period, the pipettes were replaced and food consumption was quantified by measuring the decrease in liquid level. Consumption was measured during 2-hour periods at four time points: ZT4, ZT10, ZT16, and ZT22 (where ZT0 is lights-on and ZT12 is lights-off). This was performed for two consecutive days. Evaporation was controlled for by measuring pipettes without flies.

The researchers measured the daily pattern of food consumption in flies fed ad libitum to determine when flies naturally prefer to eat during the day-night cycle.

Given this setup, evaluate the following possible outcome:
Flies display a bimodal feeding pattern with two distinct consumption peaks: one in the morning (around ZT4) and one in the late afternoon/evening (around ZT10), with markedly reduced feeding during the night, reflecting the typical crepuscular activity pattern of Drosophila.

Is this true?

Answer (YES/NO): NO